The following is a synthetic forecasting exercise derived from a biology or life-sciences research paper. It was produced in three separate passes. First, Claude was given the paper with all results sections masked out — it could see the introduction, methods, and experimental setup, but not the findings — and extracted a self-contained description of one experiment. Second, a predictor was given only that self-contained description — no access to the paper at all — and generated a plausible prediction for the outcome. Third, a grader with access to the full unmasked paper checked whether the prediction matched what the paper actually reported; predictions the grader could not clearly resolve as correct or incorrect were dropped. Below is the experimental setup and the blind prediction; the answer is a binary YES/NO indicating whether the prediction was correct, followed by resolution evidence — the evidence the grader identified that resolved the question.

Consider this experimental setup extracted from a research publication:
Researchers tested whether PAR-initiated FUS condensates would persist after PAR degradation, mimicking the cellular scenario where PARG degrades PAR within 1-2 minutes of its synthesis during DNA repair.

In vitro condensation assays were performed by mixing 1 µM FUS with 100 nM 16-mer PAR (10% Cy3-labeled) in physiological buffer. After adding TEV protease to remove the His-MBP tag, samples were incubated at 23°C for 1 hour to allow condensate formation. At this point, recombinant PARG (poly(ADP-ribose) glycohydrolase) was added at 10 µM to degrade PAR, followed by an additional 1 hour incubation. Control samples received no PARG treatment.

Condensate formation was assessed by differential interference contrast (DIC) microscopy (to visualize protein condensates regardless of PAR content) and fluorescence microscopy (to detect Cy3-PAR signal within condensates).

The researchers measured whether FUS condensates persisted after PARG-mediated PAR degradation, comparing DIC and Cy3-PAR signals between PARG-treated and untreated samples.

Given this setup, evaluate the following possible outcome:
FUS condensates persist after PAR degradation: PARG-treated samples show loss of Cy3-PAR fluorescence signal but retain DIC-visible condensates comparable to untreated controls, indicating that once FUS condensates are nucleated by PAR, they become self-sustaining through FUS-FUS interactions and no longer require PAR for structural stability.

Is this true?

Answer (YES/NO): NO